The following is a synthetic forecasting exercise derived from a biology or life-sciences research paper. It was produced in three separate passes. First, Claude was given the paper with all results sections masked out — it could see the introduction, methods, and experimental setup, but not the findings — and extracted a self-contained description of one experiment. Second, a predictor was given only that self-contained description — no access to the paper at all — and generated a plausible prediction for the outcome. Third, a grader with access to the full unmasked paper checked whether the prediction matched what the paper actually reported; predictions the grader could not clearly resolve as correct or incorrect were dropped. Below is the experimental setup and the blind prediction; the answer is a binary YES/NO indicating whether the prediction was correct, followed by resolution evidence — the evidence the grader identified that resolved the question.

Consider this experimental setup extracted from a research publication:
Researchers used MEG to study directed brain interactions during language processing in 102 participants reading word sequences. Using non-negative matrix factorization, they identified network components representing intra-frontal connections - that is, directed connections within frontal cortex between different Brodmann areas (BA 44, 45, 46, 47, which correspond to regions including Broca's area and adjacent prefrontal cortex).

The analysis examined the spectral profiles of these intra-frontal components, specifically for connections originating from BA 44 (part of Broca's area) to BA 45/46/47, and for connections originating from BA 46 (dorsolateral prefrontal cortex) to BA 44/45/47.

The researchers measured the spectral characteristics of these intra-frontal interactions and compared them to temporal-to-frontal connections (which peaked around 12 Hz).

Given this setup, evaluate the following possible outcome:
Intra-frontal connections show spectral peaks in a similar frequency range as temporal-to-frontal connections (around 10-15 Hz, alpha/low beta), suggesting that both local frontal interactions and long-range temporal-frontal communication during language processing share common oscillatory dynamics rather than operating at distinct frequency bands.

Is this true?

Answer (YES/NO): NO